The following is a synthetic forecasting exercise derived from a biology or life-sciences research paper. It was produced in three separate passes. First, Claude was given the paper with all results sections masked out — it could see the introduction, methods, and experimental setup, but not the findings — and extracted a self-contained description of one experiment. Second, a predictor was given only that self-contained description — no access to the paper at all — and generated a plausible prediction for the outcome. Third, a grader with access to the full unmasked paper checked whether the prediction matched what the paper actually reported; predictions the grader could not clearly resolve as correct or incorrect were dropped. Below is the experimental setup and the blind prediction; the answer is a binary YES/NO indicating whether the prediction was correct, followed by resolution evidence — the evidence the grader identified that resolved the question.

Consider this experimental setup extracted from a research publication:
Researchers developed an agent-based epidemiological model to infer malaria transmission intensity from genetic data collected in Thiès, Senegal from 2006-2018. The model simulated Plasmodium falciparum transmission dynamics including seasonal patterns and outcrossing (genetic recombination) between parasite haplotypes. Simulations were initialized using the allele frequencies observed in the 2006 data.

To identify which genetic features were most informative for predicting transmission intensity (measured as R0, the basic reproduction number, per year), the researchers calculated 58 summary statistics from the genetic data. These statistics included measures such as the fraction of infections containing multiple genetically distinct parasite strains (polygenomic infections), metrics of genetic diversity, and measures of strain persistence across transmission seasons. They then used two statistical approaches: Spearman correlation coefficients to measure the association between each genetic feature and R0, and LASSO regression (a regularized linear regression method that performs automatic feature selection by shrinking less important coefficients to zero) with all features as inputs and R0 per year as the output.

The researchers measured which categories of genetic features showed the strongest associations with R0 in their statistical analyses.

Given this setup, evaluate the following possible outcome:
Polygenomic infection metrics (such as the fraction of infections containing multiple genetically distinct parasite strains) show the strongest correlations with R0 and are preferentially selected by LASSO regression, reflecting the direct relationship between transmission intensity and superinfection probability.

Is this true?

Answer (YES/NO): YES